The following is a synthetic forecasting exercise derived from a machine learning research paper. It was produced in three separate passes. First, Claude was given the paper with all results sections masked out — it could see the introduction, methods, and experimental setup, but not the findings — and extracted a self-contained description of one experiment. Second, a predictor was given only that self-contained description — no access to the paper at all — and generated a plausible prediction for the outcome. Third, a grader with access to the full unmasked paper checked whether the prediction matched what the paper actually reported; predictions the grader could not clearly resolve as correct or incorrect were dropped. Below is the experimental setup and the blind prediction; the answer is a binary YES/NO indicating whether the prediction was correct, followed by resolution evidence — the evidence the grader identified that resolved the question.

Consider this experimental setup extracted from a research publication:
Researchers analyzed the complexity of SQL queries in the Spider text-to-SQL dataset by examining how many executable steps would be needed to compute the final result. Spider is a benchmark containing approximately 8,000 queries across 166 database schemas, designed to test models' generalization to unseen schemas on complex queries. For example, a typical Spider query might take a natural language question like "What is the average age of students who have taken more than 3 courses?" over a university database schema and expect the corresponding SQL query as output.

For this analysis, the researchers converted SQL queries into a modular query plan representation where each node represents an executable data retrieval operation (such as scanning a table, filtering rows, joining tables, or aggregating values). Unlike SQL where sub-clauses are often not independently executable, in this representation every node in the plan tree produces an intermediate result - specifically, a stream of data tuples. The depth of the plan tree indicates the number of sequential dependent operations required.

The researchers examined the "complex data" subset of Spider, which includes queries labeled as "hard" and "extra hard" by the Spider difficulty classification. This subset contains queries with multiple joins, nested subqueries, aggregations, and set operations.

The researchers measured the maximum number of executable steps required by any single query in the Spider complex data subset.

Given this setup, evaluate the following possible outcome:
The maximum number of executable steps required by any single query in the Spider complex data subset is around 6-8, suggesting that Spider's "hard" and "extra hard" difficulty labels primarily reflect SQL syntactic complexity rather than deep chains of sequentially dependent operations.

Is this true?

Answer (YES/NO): NO